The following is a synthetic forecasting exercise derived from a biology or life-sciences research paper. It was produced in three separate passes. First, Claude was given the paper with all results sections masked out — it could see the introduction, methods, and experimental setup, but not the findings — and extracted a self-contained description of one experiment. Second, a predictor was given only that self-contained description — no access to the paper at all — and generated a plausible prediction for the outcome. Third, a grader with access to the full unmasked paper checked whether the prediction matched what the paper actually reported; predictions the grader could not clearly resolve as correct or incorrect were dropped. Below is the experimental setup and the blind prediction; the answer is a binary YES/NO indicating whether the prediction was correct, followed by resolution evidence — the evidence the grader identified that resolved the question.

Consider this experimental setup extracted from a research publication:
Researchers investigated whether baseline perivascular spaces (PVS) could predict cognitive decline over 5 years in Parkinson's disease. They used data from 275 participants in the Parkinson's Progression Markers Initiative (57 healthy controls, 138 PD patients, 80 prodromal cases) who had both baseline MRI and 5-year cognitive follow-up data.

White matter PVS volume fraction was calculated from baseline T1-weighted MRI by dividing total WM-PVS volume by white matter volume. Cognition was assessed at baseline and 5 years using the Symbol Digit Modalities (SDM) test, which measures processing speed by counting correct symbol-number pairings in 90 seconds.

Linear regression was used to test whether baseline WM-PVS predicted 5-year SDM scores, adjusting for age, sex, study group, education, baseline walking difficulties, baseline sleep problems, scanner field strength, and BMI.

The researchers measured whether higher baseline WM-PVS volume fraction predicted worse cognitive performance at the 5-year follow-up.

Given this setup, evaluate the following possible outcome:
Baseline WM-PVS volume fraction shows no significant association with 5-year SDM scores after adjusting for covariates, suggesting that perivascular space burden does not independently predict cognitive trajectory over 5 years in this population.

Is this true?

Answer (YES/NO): YES